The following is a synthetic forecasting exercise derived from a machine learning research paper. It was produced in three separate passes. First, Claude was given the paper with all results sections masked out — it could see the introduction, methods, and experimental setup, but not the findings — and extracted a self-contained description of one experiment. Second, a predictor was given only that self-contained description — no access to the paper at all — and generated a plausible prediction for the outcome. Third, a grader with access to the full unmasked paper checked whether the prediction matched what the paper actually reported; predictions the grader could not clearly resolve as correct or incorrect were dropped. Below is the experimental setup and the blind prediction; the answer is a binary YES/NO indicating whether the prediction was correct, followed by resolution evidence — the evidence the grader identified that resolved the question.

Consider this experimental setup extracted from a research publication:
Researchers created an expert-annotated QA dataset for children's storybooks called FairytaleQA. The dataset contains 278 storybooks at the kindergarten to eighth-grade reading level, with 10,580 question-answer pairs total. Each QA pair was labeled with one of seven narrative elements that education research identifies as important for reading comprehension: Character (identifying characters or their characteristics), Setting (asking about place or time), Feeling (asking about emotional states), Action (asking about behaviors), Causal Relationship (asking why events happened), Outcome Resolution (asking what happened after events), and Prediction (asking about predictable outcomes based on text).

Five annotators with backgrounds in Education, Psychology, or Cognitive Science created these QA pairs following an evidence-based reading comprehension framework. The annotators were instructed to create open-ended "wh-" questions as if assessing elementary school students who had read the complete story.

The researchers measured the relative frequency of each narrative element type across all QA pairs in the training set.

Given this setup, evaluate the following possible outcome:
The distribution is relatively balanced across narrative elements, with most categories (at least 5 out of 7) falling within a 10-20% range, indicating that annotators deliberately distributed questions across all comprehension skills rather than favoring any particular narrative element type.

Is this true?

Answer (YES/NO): NO